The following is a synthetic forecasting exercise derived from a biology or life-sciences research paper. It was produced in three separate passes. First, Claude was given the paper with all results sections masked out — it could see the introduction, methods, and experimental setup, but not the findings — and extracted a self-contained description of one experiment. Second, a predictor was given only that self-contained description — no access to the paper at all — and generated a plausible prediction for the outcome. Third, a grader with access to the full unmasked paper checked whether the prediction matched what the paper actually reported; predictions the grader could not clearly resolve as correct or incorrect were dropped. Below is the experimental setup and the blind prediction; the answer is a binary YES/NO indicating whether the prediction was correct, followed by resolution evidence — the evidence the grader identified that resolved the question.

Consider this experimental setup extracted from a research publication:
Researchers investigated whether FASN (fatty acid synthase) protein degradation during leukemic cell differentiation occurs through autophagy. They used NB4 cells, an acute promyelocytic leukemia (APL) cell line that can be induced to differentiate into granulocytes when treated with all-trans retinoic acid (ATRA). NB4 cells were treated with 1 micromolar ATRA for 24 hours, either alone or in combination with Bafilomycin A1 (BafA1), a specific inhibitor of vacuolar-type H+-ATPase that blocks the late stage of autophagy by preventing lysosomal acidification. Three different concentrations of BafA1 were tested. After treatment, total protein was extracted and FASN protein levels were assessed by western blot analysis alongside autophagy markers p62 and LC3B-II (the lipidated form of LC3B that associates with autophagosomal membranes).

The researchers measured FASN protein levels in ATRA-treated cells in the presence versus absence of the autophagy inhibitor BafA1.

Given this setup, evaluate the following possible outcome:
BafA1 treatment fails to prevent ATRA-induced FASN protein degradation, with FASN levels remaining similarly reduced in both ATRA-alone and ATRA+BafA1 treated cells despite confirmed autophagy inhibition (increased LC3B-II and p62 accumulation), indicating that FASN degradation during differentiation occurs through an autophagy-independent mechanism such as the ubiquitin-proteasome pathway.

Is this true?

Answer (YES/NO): NO